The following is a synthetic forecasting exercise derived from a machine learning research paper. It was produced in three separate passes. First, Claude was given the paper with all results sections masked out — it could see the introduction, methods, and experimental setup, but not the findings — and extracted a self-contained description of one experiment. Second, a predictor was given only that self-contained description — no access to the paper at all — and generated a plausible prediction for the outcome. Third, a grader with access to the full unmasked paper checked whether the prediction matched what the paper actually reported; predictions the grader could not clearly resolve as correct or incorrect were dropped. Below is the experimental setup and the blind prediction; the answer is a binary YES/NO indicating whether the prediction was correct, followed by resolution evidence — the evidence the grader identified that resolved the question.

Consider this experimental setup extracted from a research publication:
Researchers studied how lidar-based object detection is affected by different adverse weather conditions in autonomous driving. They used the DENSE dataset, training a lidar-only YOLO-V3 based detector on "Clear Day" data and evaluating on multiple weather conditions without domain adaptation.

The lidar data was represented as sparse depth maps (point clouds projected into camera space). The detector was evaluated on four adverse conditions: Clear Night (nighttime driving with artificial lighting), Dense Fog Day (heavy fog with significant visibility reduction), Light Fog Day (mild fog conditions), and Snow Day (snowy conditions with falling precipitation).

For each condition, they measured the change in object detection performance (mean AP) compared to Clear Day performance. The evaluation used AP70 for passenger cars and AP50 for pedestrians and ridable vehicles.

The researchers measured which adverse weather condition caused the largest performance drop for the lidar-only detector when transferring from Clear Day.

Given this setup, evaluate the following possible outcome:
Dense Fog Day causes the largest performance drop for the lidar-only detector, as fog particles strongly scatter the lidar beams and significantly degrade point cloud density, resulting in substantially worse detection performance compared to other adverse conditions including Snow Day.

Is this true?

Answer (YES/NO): YES